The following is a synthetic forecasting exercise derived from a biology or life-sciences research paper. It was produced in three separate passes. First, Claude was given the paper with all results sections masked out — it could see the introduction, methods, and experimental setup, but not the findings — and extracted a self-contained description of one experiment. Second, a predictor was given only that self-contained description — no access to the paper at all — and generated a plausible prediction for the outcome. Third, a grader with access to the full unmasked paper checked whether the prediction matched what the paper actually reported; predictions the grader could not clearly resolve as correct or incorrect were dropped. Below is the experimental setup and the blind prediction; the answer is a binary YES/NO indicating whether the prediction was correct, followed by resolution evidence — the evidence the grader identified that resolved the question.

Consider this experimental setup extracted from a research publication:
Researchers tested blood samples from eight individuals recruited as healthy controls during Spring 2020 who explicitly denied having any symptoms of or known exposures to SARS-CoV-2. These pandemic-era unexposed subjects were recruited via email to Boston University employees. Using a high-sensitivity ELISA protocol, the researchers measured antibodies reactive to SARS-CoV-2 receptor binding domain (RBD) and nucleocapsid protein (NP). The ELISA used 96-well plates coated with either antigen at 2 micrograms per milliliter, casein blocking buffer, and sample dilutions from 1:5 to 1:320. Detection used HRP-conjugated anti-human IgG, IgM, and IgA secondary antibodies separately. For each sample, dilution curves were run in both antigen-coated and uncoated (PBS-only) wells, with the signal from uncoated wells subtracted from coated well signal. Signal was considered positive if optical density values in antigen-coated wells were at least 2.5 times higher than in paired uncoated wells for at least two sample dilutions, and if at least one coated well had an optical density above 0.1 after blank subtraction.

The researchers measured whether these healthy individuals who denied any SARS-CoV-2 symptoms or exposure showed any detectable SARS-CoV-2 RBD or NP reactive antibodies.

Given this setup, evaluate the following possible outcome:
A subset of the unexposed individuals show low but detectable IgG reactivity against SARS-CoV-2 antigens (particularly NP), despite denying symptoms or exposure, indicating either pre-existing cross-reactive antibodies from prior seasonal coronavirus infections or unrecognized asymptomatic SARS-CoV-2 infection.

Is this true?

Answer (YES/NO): NO